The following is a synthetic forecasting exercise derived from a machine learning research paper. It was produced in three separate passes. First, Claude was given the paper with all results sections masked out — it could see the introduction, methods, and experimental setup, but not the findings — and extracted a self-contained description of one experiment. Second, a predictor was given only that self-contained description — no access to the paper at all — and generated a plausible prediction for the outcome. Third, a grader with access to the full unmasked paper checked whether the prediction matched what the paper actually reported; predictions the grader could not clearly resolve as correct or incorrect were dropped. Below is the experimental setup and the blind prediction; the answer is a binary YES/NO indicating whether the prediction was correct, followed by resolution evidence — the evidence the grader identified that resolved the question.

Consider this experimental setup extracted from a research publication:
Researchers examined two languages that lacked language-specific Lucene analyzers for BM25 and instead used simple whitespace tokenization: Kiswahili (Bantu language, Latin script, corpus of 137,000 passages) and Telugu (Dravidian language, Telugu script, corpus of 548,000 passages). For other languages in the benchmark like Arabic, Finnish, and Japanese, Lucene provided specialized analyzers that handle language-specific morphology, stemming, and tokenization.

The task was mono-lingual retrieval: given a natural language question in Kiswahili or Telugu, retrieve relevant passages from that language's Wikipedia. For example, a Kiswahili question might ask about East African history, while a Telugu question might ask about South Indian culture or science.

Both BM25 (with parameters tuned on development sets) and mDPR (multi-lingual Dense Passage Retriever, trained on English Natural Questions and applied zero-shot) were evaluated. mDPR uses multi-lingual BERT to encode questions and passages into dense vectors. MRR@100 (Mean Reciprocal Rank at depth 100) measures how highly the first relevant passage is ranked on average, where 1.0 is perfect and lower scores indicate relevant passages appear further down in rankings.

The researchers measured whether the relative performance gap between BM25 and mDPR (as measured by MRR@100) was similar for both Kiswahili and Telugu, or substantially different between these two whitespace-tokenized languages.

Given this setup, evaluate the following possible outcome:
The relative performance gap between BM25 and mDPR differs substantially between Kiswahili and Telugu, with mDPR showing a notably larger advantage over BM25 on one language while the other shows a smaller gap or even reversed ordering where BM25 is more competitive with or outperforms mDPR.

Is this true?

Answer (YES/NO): NO